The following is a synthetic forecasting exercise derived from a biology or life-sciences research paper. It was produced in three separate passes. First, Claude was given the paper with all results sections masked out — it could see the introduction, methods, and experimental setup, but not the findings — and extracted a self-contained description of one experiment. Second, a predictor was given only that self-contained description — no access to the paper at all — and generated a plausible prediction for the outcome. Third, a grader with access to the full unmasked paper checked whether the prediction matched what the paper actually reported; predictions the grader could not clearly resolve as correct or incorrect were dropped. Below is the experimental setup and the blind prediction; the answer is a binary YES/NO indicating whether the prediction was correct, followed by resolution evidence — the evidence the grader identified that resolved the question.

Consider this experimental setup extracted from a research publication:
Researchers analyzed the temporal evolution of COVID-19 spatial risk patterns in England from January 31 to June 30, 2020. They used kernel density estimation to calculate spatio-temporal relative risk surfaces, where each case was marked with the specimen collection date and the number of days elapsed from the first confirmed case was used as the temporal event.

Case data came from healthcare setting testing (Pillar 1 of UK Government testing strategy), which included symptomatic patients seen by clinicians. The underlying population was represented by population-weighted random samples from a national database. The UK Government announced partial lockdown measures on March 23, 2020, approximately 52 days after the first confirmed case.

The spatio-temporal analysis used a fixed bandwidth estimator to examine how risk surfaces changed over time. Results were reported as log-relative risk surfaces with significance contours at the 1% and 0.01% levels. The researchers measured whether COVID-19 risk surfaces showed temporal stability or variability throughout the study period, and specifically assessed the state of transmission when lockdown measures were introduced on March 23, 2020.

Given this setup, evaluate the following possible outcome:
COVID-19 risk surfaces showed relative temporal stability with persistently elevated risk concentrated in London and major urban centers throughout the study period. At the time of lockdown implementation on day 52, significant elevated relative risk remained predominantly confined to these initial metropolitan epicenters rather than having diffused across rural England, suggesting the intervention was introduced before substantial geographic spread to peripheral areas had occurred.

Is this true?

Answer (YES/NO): NO